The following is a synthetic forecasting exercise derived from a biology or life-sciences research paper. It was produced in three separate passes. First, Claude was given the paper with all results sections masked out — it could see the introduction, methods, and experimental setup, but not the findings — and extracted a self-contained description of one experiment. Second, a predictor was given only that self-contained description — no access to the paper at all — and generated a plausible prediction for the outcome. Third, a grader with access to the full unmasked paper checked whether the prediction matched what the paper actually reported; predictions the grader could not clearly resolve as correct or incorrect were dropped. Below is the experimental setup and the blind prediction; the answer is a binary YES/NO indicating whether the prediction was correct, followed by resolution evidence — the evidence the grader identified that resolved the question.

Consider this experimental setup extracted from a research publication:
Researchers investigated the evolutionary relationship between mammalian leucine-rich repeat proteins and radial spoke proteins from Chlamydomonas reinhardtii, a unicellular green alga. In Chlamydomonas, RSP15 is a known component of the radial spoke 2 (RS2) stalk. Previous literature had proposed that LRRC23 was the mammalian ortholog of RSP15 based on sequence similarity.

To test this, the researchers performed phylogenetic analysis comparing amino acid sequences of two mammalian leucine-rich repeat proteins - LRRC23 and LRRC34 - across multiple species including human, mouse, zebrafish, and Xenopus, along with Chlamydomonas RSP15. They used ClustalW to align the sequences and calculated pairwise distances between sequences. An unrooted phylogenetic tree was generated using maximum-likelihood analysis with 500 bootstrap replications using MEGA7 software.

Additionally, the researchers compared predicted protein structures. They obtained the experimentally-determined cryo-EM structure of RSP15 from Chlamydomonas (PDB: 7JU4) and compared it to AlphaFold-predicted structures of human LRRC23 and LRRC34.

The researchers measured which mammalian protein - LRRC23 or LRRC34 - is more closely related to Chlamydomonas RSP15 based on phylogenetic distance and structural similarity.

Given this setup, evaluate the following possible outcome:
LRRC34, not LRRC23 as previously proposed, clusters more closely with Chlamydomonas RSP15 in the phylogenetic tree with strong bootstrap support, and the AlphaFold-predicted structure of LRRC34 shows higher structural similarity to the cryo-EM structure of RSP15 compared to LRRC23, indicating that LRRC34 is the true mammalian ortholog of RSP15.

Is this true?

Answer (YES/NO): YES